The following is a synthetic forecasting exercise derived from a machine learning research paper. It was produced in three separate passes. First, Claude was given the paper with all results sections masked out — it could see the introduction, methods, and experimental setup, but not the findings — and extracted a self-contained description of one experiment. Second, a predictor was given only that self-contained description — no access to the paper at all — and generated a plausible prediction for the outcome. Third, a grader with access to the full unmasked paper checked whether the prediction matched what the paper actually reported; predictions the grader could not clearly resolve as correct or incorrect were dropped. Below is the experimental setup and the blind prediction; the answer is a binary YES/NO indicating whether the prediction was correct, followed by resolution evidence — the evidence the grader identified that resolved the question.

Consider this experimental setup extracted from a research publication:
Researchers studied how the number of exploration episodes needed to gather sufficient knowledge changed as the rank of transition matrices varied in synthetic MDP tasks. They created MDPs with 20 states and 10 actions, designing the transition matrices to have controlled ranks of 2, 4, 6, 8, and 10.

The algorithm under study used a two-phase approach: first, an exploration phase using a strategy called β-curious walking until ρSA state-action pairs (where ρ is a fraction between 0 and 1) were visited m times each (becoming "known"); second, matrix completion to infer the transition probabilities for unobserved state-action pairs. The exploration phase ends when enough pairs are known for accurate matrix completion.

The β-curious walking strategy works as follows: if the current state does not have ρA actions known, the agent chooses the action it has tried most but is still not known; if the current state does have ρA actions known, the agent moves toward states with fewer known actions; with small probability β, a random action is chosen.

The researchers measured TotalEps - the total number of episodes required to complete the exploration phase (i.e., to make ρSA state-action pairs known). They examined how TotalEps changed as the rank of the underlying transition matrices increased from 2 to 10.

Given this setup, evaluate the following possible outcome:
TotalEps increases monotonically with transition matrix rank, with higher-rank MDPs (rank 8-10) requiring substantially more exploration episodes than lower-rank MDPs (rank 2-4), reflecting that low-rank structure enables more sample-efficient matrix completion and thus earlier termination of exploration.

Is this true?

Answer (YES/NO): NO